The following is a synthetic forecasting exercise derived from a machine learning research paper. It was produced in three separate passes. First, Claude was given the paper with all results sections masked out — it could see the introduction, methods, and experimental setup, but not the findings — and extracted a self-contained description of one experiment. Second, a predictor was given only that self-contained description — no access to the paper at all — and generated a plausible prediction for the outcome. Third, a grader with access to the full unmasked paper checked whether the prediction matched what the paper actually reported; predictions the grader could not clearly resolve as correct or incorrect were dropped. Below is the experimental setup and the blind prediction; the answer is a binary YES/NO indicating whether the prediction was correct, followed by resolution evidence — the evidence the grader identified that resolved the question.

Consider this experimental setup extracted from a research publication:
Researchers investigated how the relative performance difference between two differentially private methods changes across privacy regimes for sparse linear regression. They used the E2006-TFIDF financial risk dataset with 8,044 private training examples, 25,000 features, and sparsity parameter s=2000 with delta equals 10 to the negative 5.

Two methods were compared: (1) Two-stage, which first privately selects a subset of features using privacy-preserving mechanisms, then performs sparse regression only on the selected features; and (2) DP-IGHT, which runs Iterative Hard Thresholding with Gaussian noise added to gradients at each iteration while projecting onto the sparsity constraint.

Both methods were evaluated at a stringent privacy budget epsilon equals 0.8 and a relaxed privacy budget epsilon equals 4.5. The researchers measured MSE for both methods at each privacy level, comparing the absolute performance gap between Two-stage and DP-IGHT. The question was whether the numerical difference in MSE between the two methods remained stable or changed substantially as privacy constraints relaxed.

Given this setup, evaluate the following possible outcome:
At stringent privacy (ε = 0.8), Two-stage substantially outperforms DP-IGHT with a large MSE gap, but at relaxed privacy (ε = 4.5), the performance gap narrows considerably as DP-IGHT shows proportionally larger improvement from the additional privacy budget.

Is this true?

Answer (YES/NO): NO